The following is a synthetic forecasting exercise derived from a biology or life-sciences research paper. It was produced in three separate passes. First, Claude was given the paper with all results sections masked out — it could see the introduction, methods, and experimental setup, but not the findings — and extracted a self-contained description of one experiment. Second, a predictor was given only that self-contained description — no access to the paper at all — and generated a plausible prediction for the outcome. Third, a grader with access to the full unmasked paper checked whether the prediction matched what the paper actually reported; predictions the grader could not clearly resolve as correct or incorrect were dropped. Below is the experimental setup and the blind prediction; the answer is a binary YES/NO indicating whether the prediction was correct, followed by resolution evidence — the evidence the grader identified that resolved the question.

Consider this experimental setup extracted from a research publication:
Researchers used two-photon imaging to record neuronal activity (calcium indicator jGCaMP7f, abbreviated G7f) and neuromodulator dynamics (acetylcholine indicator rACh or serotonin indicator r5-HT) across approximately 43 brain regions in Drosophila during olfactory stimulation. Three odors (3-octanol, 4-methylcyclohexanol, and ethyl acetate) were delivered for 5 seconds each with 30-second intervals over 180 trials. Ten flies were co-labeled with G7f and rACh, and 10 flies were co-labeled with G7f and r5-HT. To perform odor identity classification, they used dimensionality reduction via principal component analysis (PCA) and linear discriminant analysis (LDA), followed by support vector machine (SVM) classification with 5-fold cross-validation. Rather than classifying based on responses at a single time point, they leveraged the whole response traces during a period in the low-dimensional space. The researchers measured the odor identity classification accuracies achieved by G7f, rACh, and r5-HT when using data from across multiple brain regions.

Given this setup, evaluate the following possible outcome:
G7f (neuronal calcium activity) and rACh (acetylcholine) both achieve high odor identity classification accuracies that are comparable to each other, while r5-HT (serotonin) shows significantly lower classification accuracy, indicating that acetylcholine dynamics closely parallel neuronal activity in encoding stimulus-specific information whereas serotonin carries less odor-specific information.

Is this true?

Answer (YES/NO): YES